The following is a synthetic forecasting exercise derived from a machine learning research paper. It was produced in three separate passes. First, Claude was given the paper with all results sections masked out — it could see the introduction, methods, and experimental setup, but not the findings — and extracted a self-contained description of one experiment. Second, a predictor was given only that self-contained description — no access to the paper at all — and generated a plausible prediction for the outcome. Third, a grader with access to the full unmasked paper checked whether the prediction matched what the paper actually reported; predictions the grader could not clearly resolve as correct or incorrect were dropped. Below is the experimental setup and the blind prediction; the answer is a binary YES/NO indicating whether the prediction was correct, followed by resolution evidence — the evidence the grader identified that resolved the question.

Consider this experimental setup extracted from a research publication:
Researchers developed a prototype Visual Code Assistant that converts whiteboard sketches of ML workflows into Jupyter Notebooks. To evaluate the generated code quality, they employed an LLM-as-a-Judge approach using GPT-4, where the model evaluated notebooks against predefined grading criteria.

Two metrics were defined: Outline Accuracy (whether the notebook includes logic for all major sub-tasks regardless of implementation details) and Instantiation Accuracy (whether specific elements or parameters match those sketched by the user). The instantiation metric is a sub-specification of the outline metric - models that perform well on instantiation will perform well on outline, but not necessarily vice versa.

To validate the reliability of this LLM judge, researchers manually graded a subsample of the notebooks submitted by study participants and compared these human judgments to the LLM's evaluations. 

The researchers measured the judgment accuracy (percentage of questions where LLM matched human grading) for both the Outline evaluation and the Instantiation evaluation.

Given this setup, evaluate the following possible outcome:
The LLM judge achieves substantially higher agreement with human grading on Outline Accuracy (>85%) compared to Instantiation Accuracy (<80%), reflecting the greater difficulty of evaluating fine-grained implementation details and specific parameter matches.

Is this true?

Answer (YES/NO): YES